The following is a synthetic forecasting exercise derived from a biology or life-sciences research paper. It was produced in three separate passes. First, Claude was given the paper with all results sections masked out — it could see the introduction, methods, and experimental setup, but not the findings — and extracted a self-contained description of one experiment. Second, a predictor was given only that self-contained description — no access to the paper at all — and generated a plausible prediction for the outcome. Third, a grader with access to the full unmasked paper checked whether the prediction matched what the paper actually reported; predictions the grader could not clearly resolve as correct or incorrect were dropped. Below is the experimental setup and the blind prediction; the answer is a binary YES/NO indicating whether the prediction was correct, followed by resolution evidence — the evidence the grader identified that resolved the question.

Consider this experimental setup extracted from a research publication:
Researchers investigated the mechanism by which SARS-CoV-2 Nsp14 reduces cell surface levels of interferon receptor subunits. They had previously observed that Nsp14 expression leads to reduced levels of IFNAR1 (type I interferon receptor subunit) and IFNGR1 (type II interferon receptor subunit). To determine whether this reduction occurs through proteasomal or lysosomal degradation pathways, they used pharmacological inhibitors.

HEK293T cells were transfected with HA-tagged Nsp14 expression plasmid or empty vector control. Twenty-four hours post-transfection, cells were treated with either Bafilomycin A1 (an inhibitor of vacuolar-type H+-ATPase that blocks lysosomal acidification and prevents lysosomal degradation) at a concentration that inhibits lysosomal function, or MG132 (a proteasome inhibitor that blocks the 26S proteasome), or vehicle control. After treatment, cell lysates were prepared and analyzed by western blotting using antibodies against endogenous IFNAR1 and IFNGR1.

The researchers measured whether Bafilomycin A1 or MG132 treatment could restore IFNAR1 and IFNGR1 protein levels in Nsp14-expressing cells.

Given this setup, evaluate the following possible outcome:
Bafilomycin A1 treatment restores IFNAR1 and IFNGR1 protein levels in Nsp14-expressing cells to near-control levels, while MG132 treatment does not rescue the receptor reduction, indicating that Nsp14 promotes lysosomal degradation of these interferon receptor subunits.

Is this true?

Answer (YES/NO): YES